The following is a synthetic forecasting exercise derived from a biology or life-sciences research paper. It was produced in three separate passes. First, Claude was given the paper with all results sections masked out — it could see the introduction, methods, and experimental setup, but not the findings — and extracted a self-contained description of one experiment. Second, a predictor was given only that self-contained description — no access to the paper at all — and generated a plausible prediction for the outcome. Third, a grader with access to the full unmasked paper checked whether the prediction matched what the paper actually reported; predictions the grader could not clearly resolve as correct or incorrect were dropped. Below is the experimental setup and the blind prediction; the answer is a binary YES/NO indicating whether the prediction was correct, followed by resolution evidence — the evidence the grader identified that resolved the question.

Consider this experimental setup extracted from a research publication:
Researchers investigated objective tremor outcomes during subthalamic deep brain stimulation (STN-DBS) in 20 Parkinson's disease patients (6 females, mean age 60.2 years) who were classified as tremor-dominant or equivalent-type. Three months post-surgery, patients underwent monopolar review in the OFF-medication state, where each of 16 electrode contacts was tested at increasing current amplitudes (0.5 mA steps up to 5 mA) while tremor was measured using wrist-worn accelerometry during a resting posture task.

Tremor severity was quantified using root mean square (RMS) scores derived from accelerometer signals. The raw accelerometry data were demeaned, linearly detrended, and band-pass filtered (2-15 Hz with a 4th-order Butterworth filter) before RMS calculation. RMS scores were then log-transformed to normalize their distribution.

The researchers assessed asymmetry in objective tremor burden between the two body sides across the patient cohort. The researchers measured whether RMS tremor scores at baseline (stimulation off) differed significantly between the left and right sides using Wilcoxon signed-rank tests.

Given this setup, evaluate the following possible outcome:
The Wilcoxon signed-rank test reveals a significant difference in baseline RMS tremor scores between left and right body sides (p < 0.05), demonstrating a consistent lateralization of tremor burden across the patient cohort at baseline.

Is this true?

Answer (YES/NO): YES